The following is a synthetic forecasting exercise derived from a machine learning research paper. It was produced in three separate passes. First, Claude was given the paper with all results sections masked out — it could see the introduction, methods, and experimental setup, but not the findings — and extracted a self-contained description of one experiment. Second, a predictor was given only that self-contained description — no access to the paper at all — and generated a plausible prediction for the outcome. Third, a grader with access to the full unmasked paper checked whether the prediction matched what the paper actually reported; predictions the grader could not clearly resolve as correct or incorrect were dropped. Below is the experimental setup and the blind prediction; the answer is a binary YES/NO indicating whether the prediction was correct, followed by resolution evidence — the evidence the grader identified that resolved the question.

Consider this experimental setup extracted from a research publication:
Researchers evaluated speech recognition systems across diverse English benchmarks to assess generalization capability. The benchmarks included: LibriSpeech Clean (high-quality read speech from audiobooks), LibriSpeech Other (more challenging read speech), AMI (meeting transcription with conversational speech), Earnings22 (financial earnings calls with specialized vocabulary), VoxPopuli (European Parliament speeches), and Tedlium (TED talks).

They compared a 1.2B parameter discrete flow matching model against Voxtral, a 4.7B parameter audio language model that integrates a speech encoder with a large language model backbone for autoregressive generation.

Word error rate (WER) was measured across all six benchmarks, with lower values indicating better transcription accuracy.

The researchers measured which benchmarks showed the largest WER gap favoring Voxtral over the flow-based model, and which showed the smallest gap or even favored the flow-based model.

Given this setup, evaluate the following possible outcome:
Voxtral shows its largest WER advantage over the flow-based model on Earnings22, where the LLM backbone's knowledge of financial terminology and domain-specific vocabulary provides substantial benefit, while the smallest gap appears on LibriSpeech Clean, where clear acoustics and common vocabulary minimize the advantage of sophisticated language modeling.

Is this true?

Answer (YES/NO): NO